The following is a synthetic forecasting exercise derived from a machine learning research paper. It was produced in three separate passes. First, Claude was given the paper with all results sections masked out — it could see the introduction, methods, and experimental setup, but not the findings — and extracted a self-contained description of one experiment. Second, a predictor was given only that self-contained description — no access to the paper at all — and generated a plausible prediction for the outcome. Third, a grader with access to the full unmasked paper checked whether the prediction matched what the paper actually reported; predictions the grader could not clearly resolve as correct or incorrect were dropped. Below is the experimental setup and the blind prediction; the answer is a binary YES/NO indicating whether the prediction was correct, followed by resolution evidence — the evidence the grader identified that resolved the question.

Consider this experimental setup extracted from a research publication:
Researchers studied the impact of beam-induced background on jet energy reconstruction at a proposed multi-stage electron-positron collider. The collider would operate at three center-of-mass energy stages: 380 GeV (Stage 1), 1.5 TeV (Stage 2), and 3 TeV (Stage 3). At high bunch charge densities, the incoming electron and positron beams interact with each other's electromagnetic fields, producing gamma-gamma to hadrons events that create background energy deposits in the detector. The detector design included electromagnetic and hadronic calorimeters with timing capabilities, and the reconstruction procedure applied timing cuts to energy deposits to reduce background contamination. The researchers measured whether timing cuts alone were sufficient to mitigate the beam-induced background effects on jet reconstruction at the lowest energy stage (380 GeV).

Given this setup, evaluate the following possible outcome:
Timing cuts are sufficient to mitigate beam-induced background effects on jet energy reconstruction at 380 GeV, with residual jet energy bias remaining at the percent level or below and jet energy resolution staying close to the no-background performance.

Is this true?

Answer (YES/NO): YES